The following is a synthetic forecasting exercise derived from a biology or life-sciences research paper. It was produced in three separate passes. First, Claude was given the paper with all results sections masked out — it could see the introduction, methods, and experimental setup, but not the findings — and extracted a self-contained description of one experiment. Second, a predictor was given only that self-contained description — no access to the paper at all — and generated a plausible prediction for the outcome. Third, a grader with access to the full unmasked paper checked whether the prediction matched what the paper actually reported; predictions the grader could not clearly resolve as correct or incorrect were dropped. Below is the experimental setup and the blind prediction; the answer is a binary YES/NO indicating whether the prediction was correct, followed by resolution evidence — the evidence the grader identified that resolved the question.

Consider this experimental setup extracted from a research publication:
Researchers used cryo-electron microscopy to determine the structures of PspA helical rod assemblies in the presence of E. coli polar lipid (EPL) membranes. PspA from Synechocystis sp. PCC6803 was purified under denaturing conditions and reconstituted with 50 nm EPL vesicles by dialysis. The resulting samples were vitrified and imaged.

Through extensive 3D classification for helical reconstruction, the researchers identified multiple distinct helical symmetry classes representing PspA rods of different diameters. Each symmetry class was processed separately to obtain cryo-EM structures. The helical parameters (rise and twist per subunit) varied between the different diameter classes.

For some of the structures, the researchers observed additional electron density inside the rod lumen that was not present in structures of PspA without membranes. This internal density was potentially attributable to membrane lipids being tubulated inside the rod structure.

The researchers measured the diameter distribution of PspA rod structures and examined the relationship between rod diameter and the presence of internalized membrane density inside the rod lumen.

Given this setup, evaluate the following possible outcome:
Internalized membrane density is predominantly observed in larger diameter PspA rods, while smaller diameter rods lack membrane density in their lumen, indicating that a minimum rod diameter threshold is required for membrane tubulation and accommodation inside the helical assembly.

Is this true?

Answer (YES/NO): YES